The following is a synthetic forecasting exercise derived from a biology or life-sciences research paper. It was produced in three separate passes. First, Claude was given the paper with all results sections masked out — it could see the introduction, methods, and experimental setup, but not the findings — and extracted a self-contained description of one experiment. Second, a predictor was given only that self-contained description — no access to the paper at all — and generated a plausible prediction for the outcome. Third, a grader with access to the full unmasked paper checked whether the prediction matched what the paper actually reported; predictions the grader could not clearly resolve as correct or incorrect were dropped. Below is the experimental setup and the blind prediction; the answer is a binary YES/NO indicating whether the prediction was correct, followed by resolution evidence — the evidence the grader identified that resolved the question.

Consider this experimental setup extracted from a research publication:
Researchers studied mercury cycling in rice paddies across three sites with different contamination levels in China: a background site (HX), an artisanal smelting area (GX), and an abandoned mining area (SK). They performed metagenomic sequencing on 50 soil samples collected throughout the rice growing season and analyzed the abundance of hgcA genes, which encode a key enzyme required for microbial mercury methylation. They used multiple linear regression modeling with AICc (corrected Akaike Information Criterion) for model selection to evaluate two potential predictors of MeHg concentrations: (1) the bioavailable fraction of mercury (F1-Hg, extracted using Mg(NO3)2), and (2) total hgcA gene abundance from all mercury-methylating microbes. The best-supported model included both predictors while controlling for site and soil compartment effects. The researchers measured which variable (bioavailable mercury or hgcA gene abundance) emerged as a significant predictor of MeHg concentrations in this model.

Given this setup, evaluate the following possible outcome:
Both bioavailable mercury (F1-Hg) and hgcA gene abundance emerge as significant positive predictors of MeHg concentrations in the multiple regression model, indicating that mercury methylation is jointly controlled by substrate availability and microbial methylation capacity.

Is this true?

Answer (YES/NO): NO